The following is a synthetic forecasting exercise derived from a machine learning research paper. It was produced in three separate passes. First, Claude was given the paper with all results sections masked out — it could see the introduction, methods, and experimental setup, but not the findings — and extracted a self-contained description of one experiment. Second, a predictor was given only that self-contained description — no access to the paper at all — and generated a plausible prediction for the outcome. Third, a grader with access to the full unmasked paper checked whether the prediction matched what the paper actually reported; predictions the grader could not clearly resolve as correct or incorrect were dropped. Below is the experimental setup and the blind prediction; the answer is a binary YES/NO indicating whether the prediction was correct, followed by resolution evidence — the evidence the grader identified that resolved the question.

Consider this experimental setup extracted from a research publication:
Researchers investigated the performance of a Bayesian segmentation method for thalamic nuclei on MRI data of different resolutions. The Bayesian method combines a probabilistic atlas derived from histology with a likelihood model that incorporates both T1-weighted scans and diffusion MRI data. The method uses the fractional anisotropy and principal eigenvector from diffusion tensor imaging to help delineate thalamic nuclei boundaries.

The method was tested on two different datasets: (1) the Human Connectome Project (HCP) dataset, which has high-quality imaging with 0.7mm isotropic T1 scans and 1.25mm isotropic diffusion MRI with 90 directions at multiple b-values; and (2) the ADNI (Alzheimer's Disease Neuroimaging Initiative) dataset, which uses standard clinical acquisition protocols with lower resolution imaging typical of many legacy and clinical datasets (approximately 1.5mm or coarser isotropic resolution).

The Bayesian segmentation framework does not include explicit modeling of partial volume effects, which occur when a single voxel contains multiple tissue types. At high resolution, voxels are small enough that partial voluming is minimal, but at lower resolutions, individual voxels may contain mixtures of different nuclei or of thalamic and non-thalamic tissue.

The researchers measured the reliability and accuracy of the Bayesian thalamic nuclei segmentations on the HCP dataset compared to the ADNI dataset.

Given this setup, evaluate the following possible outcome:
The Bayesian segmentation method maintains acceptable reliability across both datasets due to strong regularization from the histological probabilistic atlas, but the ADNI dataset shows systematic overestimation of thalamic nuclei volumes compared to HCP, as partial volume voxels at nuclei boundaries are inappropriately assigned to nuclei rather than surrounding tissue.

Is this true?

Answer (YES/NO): NO